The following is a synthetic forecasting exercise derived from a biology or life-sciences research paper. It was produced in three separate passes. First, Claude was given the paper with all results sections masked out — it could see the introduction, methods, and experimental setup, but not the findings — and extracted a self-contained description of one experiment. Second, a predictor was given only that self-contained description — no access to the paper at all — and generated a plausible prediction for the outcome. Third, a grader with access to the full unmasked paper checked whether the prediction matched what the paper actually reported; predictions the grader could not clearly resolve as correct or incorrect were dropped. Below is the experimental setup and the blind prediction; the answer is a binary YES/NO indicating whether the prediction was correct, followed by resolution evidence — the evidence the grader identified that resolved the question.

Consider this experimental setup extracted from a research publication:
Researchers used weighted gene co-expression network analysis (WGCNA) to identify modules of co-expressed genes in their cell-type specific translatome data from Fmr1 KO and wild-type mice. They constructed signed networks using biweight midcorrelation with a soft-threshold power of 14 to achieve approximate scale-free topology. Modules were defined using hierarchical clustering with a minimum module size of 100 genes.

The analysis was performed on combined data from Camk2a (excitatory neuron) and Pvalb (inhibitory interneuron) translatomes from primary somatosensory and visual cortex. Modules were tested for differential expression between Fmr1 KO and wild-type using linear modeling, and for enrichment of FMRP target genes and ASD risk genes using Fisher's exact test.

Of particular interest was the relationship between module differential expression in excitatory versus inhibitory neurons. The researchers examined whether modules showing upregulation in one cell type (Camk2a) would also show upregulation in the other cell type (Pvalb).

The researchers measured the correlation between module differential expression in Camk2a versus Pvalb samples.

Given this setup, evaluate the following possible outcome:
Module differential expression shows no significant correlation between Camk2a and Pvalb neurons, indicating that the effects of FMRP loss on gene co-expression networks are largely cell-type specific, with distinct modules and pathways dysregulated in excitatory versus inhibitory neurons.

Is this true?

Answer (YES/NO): YES